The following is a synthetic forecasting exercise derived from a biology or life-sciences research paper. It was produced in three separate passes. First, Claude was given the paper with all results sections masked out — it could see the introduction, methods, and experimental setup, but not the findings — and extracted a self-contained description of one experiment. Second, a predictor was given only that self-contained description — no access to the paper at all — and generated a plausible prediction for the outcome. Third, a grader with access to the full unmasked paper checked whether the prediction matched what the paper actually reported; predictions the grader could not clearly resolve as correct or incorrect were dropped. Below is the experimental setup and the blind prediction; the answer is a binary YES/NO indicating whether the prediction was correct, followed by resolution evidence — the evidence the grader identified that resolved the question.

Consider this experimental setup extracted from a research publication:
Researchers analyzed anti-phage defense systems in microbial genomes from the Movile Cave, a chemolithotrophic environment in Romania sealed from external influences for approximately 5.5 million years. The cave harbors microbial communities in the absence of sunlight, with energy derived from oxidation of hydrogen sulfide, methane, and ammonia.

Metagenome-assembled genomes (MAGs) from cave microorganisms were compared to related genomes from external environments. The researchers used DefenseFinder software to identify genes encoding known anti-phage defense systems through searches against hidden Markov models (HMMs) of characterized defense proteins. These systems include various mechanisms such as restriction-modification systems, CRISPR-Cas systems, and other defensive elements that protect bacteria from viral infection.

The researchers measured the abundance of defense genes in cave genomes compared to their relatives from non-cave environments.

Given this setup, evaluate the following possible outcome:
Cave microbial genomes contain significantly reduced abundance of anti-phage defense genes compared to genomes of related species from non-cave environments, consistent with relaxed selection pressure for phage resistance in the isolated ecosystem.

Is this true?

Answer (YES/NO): YES